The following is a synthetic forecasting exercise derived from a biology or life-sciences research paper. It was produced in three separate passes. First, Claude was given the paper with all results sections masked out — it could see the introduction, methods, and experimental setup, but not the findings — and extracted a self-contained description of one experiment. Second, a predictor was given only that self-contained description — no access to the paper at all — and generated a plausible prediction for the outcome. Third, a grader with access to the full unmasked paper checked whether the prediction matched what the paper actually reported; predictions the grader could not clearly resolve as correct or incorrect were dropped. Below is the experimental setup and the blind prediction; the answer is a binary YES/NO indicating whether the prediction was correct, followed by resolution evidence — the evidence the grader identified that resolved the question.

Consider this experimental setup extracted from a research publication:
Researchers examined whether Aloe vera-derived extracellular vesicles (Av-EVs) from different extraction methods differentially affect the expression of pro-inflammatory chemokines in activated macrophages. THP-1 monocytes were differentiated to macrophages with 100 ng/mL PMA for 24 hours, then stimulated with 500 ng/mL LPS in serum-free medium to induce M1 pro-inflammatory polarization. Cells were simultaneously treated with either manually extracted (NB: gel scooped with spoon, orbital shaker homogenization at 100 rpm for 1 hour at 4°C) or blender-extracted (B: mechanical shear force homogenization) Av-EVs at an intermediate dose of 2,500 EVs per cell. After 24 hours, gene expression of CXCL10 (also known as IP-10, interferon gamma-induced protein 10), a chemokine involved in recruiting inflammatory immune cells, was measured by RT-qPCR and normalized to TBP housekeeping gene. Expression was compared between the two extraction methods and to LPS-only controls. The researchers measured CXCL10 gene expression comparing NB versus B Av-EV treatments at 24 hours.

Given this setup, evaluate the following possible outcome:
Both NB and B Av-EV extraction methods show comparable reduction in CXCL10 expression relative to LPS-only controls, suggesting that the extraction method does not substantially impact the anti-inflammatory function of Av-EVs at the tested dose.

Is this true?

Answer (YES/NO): NO